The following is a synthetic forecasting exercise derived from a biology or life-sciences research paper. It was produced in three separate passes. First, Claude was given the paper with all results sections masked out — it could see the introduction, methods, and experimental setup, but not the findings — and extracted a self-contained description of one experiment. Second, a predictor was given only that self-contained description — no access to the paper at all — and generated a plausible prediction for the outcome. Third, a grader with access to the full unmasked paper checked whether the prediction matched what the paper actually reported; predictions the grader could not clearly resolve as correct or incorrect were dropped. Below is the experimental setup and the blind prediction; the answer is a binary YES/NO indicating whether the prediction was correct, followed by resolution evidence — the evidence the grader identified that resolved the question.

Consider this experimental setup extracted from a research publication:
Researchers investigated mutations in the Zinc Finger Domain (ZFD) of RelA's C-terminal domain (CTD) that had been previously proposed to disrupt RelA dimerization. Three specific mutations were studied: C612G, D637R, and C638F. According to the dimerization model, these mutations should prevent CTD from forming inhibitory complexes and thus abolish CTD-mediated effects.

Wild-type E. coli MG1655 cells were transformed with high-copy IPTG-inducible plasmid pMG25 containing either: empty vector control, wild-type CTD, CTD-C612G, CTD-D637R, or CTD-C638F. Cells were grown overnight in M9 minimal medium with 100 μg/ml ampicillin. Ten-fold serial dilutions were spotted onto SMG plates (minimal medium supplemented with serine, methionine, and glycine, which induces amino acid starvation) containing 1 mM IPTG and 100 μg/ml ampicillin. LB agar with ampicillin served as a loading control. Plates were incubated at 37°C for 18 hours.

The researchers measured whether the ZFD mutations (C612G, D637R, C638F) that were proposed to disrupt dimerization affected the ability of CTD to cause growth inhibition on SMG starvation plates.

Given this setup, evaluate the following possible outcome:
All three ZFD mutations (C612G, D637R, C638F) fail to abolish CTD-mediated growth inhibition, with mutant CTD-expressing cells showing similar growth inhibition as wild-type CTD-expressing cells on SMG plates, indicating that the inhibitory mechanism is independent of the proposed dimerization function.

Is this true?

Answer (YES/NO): YES